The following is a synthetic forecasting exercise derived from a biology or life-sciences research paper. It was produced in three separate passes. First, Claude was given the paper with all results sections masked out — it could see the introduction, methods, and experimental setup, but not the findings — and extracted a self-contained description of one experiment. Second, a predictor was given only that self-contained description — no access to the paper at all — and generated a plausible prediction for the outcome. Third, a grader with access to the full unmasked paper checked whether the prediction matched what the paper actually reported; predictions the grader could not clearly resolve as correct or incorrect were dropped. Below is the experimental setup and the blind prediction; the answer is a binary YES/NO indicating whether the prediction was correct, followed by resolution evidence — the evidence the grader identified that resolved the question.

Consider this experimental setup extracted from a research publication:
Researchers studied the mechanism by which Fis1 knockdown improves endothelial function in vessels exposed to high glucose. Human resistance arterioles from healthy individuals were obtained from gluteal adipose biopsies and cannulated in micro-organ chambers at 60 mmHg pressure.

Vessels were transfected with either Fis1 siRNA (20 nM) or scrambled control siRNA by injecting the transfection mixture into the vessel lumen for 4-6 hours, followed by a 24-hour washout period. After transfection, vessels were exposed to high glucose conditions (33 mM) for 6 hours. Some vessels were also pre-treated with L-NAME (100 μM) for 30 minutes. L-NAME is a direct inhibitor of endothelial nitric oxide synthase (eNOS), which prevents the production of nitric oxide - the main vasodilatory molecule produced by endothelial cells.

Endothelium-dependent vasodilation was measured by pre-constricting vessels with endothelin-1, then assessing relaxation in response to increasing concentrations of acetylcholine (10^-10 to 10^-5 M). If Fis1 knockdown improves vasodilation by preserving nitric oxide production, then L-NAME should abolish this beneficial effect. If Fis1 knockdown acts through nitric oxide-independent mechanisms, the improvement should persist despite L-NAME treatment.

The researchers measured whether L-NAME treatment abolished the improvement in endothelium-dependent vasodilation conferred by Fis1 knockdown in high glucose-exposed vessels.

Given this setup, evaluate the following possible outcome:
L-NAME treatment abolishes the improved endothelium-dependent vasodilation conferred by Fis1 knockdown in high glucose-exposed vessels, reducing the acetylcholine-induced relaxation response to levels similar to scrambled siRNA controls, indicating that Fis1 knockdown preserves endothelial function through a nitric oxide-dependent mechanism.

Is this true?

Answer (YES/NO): YES